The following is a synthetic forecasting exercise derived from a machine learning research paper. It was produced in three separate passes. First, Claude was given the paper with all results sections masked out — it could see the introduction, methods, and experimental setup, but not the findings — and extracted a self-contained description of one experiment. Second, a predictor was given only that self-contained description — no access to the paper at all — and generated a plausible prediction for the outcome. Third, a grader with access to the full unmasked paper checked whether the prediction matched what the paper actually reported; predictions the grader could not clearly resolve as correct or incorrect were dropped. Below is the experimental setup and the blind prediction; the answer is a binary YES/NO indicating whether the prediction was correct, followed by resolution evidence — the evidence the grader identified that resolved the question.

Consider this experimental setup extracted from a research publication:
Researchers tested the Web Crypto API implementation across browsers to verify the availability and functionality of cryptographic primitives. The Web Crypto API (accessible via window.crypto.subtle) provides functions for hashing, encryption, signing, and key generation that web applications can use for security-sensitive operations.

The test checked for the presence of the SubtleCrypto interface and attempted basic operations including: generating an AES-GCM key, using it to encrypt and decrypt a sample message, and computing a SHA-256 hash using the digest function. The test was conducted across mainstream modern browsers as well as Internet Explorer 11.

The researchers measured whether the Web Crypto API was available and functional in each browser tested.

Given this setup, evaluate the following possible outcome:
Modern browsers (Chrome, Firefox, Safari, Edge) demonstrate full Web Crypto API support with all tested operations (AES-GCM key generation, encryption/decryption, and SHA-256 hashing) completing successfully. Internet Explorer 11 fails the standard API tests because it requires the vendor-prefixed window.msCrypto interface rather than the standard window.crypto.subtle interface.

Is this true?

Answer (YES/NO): YES